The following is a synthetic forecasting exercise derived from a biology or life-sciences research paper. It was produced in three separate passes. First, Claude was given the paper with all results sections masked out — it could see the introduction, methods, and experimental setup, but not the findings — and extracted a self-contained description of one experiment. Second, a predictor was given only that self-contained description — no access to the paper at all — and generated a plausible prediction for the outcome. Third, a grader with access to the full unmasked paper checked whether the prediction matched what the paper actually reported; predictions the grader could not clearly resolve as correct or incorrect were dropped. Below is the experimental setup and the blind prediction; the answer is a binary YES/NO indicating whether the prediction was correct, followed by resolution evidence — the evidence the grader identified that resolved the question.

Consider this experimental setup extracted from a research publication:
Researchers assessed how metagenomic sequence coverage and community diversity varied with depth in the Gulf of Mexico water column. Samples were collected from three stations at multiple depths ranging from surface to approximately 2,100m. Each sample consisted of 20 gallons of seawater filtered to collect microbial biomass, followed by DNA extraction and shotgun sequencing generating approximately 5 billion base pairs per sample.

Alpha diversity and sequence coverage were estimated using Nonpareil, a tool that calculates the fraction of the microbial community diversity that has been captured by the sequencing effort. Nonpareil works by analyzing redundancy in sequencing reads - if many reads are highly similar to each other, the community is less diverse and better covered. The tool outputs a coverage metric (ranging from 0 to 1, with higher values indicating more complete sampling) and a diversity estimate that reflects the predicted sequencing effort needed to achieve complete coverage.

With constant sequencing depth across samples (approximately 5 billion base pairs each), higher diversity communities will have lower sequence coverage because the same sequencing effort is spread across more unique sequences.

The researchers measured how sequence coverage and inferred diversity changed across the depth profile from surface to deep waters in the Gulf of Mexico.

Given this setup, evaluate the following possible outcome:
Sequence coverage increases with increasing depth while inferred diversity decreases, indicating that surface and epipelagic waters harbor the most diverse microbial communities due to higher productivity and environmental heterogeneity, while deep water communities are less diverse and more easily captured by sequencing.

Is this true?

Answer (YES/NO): NO